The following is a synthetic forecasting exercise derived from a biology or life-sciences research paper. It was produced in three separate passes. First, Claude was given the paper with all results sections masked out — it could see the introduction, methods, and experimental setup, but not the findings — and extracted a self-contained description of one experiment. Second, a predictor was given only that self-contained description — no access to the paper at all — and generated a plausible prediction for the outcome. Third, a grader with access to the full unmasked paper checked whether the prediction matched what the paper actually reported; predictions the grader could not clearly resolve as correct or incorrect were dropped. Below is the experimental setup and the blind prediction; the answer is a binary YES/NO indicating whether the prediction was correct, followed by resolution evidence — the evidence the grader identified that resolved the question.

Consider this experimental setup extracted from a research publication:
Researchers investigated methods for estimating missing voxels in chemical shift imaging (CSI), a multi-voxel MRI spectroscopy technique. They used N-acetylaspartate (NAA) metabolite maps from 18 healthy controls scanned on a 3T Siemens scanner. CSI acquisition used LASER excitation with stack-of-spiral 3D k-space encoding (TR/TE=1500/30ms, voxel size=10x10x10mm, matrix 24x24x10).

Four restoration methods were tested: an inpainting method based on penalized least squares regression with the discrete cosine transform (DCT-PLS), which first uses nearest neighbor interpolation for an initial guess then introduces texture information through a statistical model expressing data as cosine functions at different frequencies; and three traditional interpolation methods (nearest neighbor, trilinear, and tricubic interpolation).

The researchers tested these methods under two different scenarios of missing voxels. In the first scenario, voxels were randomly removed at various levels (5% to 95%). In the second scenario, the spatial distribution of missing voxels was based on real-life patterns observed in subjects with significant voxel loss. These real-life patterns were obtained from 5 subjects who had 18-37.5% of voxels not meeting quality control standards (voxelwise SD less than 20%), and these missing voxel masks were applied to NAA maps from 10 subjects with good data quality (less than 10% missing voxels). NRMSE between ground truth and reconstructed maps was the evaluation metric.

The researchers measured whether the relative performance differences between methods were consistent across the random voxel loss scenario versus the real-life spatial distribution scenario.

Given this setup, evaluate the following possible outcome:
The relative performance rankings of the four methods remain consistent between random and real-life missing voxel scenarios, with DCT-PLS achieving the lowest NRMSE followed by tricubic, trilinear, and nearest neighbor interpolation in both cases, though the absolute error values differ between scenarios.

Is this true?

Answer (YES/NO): NO